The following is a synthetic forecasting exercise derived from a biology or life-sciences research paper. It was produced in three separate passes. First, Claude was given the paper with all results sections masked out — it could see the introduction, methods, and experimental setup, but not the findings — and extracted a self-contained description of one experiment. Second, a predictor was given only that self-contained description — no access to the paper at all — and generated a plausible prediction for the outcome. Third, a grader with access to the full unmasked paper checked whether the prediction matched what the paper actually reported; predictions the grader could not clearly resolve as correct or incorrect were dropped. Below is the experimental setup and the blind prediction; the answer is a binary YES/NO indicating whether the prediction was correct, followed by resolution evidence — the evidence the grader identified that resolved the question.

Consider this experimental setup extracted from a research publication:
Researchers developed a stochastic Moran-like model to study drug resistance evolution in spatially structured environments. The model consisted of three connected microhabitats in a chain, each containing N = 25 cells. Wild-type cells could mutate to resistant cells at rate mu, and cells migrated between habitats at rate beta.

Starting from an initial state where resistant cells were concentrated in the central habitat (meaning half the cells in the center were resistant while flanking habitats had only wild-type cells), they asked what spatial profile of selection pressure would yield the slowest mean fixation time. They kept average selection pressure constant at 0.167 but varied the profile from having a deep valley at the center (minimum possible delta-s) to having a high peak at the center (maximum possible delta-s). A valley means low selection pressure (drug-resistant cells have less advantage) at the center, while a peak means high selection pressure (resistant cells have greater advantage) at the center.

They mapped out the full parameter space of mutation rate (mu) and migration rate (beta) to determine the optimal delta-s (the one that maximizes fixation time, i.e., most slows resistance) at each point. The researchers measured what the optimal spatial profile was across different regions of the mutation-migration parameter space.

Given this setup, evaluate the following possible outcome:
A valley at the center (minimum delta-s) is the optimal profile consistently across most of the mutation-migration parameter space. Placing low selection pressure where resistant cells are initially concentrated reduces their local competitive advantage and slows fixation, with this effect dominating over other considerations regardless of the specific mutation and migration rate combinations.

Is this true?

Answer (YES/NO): NO